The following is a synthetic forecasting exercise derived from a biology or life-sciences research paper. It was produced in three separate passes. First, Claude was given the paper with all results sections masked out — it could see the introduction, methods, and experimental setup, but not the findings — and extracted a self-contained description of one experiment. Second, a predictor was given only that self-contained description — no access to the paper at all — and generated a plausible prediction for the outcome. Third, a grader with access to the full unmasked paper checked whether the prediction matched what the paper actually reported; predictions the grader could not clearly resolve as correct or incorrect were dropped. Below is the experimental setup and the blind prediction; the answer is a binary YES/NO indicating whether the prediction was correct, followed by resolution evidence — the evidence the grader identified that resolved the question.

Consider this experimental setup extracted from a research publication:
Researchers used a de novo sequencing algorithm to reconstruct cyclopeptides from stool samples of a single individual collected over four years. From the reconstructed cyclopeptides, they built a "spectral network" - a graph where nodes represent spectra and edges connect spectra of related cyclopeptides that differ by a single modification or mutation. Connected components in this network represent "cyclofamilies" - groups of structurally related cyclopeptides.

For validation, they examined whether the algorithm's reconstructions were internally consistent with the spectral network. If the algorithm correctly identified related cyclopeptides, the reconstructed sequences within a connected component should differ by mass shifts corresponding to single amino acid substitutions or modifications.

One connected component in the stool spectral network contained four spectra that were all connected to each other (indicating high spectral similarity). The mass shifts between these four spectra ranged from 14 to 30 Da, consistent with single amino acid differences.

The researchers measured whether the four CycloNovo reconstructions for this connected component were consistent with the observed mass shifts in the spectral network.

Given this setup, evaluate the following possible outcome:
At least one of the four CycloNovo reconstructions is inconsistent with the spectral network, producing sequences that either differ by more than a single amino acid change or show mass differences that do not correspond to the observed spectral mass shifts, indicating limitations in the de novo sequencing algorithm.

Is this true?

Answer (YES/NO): NO